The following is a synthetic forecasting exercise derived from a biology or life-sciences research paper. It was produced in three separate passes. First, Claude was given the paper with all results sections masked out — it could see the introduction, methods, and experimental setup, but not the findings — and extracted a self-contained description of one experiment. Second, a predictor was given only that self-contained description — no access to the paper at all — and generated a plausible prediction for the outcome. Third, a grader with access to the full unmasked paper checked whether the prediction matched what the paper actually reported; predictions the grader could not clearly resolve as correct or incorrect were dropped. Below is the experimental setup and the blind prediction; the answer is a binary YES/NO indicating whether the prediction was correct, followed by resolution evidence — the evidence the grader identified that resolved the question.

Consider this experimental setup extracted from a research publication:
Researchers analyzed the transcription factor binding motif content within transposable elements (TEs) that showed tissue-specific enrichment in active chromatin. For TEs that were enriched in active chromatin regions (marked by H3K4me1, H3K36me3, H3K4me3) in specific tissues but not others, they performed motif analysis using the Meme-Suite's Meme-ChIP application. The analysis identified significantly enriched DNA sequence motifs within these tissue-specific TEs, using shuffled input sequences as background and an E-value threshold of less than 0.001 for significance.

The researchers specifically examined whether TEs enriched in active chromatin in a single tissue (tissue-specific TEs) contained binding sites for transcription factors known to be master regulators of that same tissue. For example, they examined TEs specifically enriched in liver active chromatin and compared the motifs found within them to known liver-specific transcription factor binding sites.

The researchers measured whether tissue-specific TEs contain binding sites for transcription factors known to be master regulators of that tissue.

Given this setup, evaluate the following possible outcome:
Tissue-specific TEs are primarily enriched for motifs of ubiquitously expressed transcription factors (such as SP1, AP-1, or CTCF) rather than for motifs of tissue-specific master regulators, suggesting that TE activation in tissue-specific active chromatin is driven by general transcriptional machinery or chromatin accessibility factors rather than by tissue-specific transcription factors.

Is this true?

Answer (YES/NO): NO